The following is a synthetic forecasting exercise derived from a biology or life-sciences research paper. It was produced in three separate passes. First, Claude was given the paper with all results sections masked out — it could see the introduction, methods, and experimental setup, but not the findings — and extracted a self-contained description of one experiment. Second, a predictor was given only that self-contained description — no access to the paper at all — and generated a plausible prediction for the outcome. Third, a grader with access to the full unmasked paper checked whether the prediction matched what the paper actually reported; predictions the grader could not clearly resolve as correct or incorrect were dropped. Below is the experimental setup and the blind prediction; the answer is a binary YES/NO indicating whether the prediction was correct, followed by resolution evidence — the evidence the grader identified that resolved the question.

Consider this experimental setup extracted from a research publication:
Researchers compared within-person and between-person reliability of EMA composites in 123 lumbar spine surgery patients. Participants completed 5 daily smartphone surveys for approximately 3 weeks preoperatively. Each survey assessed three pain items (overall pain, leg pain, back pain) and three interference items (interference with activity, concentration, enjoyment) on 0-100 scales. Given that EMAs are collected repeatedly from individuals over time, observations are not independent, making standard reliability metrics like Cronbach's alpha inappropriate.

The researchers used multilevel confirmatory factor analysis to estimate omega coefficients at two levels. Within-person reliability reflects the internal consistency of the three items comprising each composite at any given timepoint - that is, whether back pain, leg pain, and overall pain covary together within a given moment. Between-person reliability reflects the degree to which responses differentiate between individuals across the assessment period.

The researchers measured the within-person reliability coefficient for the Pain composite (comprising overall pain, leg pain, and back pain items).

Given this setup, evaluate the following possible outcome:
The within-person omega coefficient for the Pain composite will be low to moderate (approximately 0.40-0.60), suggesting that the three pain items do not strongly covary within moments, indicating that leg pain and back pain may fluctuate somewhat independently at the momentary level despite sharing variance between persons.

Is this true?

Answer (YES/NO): NO